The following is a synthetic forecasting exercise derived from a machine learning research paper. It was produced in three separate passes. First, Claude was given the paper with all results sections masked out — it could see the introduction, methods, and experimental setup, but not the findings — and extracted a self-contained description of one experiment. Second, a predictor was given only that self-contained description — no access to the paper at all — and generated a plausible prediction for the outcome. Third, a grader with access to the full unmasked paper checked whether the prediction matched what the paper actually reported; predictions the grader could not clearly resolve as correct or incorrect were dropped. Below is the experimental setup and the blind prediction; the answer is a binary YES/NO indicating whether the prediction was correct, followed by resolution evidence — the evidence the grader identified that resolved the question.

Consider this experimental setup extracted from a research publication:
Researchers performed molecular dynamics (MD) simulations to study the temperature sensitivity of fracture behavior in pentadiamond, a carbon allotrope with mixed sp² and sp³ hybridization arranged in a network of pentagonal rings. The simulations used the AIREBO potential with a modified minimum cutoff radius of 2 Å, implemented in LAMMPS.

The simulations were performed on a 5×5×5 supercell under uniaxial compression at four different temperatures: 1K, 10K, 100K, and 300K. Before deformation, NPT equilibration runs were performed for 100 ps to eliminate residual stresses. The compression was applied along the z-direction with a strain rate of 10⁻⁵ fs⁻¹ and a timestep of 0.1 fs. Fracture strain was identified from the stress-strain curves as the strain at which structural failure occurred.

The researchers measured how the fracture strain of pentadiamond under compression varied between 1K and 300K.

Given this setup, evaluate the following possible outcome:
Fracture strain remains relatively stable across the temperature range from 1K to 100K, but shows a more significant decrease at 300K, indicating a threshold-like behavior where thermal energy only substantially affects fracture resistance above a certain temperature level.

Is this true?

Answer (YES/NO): NO